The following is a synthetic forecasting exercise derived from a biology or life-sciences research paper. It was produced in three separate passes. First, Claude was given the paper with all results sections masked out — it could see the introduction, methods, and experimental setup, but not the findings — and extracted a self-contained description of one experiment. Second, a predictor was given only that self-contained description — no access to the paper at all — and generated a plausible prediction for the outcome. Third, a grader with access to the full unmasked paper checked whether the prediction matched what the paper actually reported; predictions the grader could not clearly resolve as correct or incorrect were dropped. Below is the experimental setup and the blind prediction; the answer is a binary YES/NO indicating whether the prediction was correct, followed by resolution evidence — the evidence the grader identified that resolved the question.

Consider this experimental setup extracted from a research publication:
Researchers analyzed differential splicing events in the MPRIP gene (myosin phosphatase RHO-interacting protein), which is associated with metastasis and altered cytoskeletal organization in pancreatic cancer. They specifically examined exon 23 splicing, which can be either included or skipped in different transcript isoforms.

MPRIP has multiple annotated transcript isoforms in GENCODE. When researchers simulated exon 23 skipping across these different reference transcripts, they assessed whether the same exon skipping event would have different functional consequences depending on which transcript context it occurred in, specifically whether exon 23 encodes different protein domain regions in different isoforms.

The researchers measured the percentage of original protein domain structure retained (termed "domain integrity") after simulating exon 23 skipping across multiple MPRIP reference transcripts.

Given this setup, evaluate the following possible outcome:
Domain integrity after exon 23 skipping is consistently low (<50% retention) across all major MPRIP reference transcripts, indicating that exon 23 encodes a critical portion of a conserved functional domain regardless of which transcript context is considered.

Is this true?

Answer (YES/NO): NO